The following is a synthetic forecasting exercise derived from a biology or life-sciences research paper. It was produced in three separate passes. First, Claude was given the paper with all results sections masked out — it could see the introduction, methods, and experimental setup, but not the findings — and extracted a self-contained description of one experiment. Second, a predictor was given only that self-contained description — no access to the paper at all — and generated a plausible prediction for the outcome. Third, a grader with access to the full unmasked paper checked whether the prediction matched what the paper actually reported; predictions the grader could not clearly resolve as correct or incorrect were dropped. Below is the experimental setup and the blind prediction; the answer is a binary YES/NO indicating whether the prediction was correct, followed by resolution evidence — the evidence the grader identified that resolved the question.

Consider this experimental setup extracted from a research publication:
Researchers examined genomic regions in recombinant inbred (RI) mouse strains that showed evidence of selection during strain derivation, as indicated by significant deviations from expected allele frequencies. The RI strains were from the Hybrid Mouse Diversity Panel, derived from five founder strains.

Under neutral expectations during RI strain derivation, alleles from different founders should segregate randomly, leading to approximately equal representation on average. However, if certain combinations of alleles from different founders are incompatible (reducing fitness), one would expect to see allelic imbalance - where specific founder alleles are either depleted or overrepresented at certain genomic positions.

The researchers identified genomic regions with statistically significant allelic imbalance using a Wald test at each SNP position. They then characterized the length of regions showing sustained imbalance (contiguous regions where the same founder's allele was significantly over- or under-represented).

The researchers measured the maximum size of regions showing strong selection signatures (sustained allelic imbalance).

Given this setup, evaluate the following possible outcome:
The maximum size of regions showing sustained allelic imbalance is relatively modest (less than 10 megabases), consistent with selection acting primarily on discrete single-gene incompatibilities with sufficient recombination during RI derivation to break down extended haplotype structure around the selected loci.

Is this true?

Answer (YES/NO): YES